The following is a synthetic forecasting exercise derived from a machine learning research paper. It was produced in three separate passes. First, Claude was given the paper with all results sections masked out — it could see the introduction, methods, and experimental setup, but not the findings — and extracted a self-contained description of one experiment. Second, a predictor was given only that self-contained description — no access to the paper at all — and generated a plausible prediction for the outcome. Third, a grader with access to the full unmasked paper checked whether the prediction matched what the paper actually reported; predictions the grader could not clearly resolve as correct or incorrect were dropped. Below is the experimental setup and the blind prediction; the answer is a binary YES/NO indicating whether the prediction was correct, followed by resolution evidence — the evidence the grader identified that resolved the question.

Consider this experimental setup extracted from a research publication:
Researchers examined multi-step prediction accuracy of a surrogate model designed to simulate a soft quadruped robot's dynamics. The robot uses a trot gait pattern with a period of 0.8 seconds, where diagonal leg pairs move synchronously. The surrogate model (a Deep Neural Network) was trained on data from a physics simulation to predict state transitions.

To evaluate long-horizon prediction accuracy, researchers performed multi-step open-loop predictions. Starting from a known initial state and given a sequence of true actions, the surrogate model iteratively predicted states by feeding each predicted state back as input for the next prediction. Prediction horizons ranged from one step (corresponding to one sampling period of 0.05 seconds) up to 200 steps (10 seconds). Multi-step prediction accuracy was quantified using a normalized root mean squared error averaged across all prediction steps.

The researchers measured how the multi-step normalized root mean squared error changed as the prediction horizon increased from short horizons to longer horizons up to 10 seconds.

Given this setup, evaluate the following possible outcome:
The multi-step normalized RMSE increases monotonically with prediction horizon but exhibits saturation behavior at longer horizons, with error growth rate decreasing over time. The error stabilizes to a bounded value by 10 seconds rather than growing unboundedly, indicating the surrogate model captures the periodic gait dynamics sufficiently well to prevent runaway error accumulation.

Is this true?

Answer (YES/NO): YES